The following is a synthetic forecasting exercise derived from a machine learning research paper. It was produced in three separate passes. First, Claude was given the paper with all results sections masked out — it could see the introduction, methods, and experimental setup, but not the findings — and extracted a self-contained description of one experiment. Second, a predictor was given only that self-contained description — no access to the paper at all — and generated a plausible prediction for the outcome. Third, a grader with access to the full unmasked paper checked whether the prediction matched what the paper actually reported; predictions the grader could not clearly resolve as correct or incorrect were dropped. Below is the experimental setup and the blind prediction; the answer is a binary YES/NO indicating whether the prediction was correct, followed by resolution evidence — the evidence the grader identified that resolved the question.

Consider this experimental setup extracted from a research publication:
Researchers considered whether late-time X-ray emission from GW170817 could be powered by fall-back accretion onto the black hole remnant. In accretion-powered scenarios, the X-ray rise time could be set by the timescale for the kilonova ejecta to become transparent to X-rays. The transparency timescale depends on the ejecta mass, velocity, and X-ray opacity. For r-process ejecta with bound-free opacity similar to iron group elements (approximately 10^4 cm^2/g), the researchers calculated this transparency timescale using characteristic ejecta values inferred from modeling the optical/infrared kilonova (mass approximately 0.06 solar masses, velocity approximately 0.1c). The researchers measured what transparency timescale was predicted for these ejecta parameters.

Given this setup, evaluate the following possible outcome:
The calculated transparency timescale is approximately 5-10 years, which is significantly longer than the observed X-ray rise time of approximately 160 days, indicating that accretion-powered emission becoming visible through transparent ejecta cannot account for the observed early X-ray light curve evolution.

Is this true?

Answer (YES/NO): NO